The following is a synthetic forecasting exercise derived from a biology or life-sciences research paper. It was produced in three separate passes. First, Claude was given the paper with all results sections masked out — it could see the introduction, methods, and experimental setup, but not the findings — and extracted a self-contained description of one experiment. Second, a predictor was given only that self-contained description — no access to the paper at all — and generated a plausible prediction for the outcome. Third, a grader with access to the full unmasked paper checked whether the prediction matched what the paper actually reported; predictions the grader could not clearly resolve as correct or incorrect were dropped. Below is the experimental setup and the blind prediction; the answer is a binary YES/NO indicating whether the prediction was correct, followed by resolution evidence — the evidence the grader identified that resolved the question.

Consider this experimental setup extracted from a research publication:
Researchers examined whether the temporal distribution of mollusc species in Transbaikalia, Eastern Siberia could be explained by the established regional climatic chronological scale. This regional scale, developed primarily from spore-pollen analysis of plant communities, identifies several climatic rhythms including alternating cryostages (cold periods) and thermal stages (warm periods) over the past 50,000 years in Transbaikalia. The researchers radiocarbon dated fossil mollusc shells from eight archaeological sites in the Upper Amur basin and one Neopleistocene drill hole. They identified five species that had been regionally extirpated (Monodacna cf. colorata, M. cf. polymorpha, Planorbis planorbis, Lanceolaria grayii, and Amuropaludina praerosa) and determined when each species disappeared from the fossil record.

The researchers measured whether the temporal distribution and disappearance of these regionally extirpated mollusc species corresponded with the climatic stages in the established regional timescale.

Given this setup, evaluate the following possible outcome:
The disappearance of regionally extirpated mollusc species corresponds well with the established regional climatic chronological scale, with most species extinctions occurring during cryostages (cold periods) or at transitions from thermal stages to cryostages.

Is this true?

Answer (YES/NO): NO